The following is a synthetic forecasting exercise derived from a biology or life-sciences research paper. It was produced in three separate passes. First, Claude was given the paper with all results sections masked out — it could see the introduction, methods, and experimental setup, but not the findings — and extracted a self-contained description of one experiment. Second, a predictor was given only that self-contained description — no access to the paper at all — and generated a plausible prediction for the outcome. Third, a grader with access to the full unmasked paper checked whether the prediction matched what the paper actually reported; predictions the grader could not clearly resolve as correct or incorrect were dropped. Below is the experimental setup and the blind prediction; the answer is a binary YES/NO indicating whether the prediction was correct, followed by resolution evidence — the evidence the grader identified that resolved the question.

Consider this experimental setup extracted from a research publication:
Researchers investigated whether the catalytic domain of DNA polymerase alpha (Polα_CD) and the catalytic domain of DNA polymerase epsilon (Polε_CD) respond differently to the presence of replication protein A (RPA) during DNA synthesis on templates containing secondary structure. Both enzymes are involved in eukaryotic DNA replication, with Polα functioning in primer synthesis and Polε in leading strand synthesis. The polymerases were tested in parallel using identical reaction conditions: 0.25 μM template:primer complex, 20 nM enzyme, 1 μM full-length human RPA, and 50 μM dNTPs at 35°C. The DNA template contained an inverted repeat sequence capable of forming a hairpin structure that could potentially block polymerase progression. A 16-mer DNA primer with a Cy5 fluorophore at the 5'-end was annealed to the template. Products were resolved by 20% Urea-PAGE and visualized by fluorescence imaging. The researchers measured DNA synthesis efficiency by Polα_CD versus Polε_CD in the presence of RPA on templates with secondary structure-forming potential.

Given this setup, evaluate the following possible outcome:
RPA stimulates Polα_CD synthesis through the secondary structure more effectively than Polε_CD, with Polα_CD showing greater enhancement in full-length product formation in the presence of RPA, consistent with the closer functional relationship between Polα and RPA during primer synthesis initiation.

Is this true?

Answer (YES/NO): YES